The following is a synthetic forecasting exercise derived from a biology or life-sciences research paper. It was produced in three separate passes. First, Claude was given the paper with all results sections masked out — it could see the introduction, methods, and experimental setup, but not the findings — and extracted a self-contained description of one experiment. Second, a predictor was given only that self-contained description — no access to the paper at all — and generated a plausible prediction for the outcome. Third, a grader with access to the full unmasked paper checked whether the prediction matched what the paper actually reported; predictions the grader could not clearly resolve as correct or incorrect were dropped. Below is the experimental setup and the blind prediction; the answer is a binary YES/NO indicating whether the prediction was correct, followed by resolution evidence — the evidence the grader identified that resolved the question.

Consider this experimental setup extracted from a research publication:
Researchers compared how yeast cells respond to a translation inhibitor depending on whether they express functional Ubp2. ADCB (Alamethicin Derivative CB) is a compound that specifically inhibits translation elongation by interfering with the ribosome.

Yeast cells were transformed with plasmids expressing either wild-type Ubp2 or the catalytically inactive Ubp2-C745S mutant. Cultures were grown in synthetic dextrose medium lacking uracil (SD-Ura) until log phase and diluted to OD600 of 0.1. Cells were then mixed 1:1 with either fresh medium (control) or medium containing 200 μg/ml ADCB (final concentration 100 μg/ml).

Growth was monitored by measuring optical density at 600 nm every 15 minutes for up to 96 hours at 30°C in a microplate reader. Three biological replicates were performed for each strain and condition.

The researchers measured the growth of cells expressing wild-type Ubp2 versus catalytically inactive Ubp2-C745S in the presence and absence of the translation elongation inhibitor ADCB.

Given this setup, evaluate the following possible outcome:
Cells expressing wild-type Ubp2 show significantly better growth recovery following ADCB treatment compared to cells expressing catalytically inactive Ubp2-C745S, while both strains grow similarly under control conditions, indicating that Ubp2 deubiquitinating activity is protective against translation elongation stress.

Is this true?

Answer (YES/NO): YES